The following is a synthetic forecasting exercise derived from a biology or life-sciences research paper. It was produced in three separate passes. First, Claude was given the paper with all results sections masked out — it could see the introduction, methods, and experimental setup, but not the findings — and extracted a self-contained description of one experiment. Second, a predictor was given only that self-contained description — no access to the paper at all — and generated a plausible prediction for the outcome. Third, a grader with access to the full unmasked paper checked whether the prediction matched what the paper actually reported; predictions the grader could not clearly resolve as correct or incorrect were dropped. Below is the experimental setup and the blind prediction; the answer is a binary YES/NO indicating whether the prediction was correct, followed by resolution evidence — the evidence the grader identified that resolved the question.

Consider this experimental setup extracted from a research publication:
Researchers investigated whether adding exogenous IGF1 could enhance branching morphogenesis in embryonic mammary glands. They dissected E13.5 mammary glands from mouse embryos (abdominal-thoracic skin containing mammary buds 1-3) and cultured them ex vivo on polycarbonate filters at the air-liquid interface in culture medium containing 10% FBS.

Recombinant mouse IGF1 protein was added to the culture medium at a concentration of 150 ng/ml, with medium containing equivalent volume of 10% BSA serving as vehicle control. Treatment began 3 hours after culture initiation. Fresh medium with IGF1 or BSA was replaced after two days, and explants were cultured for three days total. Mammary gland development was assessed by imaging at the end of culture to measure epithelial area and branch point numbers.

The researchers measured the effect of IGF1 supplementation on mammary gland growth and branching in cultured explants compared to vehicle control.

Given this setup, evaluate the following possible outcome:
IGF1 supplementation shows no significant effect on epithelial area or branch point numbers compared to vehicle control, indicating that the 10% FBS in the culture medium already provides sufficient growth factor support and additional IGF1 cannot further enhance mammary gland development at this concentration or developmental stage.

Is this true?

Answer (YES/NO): NO